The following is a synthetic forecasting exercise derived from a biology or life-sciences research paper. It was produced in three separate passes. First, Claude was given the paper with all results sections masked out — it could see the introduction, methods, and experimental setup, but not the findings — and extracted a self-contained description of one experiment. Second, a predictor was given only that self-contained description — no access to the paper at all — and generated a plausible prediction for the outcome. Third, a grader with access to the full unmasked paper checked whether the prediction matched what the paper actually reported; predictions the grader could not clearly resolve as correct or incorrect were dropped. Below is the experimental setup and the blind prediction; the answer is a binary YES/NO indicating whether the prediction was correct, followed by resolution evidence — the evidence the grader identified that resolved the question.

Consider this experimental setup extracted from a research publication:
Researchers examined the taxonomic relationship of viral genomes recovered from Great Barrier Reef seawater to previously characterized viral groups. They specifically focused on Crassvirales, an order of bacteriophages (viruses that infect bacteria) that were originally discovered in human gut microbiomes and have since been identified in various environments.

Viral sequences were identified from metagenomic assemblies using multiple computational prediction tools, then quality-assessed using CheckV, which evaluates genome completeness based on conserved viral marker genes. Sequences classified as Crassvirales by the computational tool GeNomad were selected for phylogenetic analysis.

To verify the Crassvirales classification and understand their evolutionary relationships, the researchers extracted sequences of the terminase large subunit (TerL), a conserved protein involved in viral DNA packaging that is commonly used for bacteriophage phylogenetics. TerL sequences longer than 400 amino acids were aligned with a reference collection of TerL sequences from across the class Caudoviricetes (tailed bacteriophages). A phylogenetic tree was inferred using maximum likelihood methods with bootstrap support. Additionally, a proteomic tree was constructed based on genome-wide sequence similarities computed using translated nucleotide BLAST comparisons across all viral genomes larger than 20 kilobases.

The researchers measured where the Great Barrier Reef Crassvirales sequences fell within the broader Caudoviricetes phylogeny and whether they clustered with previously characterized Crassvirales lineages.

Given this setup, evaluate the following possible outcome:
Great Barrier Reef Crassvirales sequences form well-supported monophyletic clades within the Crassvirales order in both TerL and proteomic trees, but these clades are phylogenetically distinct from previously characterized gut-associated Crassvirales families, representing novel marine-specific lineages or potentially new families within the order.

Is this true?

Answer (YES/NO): YES